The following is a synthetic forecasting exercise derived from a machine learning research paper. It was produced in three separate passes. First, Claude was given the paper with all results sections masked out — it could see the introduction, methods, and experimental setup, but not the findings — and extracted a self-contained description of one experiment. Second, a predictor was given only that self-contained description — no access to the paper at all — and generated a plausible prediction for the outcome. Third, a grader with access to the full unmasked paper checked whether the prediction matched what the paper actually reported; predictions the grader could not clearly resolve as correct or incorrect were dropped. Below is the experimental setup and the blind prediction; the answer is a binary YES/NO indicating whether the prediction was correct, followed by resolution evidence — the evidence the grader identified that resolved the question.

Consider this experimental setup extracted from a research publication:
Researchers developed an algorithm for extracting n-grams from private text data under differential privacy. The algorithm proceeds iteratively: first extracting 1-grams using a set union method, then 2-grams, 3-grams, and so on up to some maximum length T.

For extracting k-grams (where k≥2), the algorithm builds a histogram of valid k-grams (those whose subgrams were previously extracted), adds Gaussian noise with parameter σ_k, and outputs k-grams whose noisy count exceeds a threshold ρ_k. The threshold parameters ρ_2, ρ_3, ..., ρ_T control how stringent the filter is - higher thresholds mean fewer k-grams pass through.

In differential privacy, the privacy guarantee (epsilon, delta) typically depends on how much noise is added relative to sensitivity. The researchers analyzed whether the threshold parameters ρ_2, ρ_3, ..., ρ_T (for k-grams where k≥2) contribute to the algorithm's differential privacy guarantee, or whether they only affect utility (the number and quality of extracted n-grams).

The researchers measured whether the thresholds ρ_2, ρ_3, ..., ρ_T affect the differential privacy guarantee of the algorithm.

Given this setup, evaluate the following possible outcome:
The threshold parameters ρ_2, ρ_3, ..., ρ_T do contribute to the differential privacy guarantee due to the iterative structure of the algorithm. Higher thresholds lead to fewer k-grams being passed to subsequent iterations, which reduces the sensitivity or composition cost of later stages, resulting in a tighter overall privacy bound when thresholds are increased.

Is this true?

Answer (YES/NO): NO